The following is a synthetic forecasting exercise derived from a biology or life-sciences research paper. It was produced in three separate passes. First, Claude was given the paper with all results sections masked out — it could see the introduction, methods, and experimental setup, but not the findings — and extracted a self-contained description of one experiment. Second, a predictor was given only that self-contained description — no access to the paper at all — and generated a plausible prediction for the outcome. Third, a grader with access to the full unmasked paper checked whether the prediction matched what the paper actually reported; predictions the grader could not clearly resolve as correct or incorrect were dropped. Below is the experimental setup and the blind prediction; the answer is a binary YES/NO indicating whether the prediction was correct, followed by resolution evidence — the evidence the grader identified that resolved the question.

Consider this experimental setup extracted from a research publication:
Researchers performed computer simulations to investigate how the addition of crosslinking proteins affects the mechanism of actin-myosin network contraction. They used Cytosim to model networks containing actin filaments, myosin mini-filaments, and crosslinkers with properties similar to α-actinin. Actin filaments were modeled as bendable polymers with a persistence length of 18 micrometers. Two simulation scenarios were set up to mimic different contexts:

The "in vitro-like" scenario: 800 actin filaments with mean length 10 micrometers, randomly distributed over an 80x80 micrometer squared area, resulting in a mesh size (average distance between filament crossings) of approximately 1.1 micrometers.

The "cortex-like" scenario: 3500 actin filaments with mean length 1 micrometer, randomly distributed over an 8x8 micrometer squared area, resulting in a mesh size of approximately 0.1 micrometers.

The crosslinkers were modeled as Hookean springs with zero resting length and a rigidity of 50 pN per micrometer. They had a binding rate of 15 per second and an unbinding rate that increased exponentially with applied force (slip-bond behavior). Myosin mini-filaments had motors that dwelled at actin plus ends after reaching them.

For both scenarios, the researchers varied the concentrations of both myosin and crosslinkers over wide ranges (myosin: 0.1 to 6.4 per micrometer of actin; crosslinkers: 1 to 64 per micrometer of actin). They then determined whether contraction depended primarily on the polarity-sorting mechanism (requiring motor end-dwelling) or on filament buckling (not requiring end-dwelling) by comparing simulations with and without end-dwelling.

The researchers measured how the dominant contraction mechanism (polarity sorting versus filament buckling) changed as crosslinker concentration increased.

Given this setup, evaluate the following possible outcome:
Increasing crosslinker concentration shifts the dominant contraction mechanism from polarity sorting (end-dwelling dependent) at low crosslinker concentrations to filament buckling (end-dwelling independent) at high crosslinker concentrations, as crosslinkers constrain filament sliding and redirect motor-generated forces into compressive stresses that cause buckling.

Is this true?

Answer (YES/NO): YES